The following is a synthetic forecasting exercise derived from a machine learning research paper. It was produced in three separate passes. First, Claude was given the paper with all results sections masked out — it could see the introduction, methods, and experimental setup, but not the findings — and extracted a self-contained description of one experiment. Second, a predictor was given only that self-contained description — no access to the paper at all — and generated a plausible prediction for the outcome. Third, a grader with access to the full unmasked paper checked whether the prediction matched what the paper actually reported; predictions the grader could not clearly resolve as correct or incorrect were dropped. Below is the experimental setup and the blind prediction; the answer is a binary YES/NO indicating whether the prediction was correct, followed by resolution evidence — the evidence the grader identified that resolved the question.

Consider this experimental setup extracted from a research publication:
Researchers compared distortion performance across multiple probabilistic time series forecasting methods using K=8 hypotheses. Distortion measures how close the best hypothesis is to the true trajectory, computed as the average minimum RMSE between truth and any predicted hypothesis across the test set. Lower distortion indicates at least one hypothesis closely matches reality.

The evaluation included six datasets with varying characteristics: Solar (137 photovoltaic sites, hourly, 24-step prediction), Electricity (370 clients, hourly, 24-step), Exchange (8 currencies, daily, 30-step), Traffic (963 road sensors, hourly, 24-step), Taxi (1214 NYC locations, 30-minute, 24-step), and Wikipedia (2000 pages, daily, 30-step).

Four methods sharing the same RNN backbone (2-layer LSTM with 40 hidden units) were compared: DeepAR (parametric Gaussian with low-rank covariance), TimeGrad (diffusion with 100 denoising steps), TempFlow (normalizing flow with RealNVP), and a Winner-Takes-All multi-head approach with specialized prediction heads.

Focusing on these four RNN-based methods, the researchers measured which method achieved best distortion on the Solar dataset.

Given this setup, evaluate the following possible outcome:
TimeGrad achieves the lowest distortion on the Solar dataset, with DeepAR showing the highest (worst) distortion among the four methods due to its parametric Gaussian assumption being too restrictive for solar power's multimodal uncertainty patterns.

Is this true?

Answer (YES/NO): NO